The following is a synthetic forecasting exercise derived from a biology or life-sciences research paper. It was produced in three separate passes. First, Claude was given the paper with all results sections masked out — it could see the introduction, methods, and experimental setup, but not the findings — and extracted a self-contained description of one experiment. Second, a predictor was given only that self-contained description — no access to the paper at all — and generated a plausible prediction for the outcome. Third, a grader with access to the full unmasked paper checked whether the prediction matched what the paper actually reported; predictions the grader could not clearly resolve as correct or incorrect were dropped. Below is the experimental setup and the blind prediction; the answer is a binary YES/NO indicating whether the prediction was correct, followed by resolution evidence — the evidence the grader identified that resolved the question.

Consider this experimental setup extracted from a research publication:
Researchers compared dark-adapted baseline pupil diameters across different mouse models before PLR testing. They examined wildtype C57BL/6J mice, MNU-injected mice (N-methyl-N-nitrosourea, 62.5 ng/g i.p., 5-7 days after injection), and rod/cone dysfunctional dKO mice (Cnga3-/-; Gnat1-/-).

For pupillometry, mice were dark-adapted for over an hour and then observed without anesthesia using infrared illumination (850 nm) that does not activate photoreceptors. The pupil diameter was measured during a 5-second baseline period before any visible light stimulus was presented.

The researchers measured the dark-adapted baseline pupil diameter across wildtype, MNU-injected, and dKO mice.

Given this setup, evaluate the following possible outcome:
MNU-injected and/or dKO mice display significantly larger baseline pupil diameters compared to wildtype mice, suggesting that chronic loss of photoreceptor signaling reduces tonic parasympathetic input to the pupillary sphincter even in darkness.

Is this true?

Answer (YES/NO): NO